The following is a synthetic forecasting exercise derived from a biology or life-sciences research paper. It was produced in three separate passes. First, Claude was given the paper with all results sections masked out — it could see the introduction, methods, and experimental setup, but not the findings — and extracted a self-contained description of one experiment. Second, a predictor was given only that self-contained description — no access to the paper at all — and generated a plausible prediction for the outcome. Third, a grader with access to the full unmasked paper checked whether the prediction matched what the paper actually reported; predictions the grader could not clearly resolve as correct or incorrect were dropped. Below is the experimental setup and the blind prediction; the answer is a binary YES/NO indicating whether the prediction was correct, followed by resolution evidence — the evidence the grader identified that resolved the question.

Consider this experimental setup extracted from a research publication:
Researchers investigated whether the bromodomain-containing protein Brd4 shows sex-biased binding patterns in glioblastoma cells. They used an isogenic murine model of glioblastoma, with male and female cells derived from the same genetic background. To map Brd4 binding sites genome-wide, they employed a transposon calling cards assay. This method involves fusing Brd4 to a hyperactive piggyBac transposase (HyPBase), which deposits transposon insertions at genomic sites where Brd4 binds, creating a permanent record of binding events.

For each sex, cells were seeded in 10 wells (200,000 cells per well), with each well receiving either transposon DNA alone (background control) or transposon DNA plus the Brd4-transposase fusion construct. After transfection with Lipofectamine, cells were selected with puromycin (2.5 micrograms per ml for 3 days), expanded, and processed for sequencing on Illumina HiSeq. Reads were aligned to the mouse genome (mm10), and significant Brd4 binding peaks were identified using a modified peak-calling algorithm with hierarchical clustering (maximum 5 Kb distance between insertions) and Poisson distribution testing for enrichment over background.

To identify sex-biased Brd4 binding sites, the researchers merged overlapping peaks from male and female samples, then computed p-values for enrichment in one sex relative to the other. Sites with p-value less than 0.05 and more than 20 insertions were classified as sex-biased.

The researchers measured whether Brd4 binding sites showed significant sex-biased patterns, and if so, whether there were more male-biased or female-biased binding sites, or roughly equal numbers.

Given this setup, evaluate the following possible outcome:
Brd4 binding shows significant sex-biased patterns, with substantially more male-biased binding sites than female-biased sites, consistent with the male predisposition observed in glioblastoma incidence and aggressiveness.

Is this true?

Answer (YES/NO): NO